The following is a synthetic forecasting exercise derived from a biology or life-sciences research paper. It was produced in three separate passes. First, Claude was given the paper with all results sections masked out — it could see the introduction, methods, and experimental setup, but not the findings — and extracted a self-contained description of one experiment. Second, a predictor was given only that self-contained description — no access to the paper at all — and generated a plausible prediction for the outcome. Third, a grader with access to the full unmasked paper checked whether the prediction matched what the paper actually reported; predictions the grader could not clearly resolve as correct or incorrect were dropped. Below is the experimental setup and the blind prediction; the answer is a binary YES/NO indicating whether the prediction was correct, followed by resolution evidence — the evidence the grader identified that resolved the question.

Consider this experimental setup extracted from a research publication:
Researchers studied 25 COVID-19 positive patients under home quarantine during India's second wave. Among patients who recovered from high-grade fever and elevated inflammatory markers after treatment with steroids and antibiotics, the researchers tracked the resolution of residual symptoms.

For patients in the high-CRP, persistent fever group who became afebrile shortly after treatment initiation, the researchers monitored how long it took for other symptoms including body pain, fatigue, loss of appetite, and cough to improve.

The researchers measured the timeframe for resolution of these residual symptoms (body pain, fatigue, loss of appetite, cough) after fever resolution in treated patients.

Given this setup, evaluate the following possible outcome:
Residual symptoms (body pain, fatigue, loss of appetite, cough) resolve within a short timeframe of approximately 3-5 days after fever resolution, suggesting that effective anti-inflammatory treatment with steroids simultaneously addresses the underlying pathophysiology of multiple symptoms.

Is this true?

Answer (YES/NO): NO